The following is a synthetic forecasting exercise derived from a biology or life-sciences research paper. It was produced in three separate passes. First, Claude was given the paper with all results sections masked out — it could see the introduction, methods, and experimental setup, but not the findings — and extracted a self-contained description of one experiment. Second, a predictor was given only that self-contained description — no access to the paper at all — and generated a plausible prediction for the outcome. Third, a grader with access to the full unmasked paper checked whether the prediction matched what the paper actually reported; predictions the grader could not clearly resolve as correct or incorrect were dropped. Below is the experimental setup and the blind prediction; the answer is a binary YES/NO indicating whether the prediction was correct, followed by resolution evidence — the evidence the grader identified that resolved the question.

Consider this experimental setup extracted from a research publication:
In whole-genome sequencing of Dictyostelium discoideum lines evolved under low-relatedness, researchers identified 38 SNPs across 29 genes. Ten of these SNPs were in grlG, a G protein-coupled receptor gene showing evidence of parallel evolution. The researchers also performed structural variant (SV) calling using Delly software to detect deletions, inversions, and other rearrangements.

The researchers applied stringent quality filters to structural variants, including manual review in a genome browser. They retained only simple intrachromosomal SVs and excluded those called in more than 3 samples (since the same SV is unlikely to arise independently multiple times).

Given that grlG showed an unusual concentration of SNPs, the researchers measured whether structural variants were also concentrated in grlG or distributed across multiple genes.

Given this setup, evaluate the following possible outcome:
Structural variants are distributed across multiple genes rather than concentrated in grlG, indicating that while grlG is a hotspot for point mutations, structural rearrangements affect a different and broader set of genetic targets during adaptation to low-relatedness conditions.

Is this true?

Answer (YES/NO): NO